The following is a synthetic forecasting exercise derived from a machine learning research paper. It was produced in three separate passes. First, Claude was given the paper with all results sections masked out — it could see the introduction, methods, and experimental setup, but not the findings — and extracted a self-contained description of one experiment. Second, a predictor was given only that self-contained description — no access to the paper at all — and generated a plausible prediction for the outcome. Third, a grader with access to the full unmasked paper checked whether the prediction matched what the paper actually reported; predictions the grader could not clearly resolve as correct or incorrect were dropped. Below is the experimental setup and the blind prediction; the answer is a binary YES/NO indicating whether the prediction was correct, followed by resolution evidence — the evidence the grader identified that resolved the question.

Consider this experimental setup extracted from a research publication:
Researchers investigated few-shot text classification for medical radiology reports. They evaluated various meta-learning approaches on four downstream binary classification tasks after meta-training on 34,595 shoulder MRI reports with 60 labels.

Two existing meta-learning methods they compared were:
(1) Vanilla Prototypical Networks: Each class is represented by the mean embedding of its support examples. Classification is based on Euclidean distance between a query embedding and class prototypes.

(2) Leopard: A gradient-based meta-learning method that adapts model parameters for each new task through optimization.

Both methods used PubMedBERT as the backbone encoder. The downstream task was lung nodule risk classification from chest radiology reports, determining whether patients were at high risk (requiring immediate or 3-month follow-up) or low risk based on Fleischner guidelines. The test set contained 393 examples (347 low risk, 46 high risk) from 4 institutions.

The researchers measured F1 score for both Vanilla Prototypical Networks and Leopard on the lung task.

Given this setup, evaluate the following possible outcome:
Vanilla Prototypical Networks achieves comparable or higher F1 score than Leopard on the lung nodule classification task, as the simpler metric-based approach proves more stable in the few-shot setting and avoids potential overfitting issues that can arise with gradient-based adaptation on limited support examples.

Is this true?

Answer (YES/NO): NO